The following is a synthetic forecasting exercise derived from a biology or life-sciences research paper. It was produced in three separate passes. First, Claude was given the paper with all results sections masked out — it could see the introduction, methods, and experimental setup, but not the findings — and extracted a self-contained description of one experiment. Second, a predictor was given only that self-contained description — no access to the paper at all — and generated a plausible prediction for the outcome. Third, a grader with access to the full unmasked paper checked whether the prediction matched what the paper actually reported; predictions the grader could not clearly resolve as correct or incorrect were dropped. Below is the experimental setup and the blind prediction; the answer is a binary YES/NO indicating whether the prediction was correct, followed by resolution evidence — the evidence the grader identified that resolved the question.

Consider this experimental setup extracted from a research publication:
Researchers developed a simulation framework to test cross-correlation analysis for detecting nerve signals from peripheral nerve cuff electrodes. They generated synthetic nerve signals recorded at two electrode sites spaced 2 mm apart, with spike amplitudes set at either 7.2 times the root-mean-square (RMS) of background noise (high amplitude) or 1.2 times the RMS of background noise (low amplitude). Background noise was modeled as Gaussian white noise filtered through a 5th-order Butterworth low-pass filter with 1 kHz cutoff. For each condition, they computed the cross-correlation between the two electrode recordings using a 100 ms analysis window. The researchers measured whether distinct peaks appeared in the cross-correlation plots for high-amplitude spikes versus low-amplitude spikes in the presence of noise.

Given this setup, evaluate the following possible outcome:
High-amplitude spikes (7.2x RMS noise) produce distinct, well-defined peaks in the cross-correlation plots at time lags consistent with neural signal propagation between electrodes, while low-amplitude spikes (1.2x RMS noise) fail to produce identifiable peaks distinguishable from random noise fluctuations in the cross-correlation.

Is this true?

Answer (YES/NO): YES